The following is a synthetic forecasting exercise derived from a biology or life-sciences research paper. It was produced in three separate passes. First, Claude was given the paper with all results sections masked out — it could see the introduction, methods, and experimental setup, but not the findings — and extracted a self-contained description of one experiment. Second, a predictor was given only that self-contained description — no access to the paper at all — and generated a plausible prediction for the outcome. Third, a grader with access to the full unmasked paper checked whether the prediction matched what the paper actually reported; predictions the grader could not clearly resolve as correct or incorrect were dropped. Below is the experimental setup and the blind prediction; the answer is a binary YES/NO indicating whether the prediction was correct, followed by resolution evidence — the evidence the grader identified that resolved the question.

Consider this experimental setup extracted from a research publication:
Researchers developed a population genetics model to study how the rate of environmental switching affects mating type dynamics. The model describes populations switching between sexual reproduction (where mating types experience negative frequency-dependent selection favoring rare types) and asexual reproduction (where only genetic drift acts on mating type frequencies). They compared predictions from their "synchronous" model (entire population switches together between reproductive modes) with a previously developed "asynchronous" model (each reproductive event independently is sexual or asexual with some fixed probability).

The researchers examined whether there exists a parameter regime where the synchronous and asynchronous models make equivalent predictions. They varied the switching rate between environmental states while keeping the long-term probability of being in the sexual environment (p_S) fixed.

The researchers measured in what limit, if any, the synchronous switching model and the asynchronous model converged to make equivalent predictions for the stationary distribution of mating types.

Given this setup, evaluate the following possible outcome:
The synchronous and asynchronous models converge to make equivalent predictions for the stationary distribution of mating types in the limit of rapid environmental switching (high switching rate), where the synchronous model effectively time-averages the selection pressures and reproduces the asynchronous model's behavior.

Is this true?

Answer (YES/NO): YES